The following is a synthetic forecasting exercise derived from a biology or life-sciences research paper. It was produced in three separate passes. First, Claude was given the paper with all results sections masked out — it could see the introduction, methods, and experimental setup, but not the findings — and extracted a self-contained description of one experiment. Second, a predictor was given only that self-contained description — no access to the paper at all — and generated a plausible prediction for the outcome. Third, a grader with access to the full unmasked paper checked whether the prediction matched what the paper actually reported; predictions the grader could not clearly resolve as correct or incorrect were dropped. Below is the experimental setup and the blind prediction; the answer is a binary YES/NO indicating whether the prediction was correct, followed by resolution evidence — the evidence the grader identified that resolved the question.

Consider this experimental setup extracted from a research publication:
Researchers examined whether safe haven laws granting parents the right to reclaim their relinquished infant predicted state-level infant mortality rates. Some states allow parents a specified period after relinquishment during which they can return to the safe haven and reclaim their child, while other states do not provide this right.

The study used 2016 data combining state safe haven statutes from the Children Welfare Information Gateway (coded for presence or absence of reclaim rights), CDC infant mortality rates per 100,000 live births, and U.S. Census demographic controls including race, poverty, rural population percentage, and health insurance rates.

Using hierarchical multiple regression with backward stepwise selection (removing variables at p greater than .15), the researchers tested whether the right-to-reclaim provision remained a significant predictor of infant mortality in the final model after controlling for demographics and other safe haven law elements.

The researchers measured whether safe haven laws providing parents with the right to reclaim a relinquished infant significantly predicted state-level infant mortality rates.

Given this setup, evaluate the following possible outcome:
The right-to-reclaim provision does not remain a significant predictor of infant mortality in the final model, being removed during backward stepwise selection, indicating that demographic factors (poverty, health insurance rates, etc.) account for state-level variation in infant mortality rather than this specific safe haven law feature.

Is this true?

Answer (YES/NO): NO